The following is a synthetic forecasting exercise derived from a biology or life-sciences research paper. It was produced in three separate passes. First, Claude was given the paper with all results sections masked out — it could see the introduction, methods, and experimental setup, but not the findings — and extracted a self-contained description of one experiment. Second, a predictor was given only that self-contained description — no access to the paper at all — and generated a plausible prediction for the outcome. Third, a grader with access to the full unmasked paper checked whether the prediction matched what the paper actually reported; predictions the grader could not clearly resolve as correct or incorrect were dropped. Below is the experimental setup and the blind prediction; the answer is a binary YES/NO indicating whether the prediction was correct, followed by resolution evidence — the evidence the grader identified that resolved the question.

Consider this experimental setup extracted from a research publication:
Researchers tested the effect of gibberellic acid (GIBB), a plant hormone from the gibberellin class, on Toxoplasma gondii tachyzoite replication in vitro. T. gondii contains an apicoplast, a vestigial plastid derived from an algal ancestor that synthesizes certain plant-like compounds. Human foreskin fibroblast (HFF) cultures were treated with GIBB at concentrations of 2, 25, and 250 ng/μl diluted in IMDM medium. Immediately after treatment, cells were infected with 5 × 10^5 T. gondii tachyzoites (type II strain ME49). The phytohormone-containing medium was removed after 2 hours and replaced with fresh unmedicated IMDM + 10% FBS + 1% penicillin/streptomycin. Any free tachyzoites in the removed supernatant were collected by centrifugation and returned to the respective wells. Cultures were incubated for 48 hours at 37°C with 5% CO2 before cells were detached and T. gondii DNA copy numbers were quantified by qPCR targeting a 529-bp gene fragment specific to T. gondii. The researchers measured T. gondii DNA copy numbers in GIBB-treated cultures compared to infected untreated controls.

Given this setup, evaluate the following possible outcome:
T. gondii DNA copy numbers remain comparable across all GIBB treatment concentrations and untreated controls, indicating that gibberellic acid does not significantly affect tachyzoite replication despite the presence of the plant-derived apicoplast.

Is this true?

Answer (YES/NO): NO